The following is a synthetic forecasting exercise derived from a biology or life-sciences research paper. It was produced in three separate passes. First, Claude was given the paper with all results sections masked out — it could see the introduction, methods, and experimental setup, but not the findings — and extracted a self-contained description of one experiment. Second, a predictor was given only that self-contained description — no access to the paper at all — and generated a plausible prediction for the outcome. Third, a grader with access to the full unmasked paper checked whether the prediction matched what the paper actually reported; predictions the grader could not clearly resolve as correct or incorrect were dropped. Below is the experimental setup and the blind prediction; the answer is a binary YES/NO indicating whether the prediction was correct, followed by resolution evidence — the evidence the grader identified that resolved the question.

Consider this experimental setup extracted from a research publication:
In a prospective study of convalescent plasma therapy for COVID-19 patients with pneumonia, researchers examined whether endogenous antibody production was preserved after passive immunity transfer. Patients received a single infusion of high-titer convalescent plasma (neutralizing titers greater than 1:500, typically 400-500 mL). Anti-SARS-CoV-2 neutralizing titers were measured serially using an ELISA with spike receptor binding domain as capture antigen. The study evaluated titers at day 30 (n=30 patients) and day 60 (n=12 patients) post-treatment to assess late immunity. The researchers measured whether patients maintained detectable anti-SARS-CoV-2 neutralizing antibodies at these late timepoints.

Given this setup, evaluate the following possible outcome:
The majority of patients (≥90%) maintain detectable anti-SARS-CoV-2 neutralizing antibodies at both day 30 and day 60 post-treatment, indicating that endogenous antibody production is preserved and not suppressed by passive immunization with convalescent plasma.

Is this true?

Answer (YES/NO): YES